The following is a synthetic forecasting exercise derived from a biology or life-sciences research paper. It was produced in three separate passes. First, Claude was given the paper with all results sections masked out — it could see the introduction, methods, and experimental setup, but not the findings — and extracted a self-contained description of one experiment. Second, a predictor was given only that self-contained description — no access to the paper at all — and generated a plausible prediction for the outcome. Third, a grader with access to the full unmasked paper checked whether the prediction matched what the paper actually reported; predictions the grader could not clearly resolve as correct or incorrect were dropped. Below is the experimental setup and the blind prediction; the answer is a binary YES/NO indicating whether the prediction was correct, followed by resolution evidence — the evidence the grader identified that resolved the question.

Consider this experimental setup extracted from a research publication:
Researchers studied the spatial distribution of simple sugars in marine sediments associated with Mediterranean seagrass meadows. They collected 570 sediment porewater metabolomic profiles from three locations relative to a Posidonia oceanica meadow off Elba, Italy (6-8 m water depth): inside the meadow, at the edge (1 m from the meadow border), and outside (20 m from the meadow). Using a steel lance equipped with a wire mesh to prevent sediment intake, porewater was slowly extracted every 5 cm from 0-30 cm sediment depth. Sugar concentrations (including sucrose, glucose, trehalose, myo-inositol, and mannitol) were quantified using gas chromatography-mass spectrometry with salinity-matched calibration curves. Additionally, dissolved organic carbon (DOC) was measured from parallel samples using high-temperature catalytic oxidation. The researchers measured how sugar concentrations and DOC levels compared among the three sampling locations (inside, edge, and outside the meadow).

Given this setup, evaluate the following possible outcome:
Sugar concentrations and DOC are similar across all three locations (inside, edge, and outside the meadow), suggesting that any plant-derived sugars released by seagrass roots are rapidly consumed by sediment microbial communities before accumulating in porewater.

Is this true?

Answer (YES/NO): NO